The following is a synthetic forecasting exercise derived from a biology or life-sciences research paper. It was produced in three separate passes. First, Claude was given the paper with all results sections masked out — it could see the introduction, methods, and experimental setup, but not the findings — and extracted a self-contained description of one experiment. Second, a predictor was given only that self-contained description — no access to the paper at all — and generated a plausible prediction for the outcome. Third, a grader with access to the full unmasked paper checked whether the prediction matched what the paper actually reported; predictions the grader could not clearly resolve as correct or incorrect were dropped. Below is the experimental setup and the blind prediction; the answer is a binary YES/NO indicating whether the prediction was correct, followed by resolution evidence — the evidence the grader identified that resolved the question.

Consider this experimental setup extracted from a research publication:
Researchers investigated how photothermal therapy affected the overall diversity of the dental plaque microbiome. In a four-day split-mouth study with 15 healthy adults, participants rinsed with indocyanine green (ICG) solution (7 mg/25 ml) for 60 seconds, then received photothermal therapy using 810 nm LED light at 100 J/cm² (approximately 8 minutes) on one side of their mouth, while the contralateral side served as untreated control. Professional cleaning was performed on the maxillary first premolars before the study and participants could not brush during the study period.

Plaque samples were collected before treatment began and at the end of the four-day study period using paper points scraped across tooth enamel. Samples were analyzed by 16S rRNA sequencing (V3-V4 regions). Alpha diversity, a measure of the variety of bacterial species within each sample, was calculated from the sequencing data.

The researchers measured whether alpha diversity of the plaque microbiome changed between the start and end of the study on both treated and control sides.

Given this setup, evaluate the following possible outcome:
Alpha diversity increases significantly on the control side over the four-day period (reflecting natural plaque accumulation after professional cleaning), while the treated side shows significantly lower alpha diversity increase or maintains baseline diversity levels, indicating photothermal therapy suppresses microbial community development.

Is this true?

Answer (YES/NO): NO